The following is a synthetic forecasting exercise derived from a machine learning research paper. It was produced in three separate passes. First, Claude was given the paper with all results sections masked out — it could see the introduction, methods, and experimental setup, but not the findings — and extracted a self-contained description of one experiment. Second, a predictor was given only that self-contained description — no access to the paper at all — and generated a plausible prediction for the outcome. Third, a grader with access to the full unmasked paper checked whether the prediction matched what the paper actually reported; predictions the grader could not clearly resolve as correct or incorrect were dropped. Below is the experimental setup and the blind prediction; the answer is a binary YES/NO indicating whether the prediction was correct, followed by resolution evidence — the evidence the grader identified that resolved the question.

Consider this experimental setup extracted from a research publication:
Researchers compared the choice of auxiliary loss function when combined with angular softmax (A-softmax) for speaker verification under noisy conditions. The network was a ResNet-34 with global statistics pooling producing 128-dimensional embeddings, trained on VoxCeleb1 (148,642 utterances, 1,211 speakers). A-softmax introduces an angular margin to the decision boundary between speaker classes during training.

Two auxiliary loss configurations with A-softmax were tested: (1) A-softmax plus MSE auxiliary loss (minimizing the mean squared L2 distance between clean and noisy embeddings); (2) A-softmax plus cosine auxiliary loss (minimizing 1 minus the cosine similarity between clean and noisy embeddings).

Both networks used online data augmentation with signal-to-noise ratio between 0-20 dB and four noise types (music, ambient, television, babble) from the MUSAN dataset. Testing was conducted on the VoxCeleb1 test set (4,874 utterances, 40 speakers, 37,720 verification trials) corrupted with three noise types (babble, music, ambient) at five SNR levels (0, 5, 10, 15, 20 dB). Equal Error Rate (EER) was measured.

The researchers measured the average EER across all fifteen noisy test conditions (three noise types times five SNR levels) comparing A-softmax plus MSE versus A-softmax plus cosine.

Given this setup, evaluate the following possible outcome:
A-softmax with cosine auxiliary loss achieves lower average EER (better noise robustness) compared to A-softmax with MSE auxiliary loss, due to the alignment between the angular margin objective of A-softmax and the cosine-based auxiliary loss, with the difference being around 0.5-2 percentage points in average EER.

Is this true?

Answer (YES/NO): NO